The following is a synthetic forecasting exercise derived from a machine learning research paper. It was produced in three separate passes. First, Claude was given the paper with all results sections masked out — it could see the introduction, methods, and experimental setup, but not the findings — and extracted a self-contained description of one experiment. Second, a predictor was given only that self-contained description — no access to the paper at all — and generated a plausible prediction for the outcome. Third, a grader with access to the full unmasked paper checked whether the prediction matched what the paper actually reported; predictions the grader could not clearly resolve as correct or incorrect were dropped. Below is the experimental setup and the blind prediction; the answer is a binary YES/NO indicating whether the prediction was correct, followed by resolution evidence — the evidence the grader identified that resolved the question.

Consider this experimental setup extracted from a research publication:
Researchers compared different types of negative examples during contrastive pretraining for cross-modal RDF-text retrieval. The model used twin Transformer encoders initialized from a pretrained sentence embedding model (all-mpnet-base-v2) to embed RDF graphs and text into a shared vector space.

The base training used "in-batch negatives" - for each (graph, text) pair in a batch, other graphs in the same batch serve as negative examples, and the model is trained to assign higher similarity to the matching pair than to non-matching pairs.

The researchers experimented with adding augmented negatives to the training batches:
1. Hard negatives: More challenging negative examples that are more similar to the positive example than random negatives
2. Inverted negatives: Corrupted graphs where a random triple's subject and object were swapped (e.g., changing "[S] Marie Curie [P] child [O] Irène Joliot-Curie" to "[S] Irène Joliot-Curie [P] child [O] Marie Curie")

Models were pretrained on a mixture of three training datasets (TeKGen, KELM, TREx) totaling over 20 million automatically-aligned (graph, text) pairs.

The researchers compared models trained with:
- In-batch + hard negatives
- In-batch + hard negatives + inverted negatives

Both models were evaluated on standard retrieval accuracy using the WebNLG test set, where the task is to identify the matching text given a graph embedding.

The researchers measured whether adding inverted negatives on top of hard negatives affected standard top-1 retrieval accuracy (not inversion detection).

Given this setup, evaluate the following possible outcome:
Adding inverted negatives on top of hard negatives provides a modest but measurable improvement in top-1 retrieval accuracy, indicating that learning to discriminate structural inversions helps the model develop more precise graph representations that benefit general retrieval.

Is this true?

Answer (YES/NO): NO